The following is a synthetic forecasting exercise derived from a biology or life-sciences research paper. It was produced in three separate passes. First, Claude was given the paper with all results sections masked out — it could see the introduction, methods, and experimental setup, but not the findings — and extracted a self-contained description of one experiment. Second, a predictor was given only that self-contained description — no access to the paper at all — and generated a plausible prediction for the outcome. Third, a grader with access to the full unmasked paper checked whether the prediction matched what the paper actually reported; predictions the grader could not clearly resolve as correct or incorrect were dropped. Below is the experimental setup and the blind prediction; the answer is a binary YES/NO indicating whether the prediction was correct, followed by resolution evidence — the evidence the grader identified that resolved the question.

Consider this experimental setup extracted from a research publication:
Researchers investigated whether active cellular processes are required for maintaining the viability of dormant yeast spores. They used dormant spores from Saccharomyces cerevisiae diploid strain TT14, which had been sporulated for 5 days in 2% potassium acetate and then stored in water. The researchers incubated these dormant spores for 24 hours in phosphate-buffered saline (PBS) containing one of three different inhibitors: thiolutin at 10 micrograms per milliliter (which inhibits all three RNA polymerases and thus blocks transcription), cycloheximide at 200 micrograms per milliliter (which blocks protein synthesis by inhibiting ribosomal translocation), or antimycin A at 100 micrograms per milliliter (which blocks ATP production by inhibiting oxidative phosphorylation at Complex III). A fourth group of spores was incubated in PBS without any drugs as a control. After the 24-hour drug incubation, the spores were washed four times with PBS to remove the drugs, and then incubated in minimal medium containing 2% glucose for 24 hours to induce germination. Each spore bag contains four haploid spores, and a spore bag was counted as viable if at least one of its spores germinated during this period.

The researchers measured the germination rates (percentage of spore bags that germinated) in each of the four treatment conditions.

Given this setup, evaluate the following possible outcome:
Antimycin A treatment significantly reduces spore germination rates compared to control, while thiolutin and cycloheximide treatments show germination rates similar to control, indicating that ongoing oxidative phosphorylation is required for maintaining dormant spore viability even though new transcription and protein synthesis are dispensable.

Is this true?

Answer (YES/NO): NO